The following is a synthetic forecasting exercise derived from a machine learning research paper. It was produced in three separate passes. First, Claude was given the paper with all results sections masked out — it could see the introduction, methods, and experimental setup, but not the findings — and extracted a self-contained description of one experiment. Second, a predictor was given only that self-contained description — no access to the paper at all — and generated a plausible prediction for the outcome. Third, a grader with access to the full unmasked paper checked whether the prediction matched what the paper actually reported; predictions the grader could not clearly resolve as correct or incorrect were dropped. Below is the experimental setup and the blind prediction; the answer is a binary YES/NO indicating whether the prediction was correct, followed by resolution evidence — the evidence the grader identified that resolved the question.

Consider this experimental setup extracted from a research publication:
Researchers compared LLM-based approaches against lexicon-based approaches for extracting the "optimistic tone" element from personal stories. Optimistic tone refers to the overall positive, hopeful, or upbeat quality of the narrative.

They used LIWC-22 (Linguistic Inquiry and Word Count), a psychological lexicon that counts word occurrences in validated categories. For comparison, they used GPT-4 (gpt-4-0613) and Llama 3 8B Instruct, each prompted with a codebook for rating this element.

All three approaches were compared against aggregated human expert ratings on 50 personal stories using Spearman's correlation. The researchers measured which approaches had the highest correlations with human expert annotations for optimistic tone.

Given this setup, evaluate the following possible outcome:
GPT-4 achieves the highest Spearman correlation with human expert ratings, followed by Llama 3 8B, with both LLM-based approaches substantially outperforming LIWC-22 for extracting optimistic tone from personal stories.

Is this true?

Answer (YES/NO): YES